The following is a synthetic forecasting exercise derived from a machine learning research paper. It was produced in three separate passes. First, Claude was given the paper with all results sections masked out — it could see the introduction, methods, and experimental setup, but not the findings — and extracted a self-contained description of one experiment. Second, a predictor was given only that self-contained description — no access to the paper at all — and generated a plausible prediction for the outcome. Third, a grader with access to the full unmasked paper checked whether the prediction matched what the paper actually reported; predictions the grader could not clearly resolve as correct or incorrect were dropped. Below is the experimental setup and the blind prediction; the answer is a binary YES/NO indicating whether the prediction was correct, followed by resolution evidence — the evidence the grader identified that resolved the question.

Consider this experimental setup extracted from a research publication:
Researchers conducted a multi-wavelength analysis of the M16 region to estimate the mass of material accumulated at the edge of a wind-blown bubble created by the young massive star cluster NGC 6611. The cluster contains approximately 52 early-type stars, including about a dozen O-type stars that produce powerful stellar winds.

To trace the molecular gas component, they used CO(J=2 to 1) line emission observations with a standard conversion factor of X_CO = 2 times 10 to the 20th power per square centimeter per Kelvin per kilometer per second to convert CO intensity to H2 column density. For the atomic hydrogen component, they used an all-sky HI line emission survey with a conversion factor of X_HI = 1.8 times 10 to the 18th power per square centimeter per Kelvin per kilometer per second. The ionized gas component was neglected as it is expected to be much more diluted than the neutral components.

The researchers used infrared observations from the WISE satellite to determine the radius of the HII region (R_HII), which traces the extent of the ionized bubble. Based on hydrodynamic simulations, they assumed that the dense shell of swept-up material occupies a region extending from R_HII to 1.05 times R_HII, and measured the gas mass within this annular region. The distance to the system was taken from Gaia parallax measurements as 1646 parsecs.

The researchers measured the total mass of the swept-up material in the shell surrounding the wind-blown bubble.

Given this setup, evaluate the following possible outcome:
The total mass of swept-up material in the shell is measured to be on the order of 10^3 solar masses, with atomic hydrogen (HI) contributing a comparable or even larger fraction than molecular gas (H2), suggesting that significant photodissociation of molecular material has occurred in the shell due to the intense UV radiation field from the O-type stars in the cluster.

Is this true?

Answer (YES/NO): NO